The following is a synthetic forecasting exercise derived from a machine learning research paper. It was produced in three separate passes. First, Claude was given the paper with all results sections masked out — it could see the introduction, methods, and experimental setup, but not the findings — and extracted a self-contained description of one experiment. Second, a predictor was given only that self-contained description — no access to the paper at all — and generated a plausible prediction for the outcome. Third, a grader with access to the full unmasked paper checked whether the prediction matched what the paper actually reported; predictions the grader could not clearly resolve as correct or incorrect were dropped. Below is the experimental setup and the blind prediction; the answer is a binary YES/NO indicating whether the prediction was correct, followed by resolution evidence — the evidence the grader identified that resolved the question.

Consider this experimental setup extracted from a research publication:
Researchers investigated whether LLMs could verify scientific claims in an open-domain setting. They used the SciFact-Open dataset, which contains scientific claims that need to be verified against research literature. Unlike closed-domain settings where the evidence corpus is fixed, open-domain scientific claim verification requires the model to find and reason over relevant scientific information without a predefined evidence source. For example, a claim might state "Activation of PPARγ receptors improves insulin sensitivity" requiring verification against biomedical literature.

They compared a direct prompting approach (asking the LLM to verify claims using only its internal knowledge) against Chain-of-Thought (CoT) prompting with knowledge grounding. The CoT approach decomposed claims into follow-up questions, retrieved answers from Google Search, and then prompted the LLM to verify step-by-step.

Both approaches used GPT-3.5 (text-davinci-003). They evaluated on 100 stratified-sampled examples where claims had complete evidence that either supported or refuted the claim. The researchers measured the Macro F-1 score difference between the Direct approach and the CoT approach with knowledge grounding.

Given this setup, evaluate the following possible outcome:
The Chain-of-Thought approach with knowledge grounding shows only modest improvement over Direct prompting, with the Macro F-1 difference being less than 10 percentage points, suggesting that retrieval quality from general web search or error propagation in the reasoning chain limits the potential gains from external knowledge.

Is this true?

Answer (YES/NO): NO